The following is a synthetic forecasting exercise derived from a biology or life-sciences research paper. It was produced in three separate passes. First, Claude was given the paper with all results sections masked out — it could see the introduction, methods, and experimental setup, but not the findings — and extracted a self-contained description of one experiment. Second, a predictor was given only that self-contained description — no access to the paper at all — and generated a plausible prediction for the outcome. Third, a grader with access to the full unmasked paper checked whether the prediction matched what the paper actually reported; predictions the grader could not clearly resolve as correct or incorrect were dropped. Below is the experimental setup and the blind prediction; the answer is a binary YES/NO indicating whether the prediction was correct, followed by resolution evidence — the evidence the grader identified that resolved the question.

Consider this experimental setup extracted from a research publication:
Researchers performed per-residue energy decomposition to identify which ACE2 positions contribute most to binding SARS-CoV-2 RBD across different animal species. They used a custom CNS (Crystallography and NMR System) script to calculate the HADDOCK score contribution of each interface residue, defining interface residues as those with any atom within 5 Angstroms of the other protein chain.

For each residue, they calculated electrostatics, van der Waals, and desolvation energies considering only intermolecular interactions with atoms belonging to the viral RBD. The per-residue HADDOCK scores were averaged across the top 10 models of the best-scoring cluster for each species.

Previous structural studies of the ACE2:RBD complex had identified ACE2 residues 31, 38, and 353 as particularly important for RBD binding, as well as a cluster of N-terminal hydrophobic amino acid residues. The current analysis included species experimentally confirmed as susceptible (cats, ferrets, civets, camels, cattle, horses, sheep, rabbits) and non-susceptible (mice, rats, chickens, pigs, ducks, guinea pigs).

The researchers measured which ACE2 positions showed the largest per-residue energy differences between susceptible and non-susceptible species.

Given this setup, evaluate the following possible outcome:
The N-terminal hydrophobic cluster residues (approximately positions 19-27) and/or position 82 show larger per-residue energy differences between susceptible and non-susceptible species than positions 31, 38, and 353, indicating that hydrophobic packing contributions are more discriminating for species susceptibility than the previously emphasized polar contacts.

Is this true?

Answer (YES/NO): NO